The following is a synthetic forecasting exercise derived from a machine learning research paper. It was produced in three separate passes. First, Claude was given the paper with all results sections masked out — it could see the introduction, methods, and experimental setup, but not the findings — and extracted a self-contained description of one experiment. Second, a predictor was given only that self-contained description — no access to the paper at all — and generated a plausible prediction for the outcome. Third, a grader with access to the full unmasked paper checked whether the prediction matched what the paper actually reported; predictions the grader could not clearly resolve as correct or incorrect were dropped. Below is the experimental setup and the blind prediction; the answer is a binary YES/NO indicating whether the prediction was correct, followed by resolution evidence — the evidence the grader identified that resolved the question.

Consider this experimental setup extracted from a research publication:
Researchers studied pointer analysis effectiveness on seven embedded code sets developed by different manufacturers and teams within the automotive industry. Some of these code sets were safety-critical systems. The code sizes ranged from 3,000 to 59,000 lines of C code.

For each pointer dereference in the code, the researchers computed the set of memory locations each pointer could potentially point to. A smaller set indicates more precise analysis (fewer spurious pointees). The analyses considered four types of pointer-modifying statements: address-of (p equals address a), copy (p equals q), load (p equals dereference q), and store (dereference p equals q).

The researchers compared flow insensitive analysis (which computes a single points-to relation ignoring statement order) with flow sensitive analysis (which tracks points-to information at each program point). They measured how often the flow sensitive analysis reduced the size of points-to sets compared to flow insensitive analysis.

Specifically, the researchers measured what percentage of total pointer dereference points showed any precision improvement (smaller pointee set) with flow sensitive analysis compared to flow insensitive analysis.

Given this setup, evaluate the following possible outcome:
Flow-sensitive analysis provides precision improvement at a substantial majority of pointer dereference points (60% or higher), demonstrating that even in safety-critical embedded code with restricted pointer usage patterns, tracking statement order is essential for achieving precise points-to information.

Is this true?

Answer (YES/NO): NO